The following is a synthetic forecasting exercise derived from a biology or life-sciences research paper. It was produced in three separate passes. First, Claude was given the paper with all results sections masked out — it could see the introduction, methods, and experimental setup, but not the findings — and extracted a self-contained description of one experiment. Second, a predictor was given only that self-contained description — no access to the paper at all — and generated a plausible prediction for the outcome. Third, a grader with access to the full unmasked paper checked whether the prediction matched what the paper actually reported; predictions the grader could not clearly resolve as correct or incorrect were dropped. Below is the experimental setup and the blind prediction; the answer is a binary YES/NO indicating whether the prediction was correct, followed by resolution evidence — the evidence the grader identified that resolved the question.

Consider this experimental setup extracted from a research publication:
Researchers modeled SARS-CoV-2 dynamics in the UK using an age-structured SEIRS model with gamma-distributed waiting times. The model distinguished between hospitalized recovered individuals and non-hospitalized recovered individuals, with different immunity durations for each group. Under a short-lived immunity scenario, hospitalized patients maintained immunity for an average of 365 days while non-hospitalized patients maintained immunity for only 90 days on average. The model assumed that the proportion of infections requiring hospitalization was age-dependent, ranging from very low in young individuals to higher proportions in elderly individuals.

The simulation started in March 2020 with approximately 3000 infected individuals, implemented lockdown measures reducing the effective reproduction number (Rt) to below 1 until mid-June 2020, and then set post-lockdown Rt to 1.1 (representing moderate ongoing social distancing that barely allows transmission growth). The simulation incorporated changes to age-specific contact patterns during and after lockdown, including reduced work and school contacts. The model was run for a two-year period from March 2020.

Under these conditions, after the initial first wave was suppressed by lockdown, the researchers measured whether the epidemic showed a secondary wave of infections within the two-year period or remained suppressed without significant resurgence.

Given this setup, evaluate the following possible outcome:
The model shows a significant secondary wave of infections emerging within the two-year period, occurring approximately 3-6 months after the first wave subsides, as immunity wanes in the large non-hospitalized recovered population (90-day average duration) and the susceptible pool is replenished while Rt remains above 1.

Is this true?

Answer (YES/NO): NO